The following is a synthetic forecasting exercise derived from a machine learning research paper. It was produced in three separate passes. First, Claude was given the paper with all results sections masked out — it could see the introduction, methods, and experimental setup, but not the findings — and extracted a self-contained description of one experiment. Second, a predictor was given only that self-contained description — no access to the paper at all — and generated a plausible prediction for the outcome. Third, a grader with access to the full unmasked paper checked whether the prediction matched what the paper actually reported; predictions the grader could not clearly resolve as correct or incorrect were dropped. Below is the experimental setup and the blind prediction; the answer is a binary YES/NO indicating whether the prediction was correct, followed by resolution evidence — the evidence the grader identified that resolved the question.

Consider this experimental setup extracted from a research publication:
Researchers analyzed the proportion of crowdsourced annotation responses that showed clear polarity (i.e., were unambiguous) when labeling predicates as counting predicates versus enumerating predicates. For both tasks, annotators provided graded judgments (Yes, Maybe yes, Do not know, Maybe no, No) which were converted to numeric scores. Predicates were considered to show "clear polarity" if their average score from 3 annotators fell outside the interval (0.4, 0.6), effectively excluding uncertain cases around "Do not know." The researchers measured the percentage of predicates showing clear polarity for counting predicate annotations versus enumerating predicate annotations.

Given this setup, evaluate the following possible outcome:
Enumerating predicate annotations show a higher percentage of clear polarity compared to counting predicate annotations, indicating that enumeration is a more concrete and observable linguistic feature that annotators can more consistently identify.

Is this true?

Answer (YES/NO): NO